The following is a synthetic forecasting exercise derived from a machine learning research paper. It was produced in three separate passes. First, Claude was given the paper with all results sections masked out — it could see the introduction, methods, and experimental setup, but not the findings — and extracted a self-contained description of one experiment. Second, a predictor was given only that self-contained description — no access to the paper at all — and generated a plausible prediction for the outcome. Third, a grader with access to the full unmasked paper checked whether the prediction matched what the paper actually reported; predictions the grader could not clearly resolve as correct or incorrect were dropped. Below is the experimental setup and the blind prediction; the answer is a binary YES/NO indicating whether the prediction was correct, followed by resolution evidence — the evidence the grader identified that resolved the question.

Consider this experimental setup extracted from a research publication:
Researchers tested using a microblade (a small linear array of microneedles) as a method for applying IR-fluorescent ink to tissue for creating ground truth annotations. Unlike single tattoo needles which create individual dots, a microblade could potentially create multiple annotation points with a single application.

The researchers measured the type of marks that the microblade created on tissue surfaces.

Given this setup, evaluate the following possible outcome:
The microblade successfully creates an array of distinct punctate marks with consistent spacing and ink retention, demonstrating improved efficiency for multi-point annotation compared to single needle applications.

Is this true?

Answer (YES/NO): NO